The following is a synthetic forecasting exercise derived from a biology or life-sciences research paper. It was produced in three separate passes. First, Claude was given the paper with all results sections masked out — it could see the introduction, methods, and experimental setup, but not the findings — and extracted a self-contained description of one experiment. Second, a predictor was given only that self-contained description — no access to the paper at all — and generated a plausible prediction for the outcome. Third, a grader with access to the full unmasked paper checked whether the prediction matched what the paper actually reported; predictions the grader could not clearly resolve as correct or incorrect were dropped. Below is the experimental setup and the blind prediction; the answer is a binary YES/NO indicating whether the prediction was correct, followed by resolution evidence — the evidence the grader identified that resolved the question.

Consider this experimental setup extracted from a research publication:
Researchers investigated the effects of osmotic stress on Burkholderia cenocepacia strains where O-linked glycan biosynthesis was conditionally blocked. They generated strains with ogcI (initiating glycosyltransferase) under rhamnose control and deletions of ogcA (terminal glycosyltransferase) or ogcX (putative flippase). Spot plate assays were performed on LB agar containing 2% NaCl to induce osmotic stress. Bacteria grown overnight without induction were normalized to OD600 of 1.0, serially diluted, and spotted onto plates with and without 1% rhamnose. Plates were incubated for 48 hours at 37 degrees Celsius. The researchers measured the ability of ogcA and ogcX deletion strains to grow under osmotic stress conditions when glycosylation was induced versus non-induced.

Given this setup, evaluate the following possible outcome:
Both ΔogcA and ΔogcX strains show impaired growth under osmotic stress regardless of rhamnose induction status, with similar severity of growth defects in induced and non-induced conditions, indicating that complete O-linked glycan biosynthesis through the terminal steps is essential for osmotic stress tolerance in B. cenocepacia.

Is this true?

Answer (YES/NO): YES